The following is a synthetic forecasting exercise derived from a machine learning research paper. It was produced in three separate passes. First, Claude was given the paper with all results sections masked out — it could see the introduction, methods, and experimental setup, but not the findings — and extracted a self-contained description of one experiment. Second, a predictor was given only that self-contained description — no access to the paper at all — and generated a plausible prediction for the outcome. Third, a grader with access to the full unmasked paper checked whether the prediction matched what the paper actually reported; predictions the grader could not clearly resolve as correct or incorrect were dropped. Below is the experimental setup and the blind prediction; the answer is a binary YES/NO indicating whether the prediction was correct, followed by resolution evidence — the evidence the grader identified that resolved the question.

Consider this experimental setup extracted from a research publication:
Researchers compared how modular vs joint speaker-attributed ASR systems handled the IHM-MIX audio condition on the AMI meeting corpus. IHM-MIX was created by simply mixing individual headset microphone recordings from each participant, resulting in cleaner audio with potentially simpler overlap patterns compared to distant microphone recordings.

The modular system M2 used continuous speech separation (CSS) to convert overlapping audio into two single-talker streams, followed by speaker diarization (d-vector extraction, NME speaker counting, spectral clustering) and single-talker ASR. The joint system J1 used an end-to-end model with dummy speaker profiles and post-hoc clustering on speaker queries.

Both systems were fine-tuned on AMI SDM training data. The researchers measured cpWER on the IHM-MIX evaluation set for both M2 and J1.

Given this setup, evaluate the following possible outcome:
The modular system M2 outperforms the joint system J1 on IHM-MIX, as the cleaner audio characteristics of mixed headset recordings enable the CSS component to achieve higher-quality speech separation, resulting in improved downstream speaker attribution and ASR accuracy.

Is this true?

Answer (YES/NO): NO